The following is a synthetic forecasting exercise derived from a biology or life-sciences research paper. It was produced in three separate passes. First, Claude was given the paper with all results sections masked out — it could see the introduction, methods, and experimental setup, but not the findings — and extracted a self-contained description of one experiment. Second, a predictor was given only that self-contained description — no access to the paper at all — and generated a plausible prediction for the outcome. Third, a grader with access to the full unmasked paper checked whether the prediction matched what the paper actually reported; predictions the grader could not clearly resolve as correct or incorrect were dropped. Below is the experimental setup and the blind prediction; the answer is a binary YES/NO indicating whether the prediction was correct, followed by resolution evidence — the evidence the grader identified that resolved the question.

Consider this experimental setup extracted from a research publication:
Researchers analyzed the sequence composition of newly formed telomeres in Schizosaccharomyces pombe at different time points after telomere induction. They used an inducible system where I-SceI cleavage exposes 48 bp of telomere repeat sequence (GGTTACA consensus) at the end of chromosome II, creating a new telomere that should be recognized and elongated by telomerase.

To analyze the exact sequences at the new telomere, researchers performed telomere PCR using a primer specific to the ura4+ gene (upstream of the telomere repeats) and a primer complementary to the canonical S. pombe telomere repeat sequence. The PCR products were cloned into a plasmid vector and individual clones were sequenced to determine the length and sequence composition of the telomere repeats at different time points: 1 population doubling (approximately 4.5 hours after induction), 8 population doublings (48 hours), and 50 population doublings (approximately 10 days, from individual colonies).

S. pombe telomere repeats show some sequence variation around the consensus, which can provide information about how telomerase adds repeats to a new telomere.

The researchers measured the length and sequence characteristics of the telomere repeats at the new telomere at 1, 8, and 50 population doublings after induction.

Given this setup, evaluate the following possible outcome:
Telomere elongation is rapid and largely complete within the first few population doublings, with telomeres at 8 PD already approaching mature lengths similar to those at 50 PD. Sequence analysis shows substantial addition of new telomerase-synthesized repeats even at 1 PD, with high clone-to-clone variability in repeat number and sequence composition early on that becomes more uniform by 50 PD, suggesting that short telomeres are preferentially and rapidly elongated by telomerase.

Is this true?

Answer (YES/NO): NO